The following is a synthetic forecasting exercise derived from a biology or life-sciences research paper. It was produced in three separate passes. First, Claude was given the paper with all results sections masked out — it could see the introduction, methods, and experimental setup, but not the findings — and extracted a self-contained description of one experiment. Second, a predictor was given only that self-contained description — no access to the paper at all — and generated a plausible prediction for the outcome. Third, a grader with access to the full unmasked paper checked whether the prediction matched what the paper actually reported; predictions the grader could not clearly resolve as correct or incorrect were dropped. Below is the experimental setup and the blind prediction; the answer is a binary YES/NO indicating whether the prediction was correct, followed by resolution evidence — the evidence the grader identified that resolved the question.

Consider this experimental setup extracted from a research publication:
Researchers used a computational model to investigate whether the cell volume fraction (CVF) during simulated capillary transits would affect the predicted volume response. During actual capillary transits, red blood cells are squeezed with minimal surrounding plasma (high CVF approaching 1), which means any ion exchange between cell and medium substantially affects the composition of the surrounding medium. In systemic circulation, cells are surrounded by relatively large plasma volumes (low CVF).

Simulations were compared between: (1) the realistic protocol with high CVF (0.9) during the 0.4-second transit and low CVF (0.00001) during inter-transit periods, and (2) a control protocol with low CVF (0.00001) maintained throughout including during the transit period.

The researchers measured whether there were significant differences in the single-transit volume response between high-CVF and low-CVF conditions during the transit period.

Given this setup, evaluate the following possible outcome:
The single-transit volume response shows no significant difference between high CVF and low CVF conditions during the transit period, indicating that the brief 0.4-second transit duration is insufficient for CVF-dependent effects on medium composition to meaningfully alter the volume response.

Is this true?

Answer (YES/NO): YES